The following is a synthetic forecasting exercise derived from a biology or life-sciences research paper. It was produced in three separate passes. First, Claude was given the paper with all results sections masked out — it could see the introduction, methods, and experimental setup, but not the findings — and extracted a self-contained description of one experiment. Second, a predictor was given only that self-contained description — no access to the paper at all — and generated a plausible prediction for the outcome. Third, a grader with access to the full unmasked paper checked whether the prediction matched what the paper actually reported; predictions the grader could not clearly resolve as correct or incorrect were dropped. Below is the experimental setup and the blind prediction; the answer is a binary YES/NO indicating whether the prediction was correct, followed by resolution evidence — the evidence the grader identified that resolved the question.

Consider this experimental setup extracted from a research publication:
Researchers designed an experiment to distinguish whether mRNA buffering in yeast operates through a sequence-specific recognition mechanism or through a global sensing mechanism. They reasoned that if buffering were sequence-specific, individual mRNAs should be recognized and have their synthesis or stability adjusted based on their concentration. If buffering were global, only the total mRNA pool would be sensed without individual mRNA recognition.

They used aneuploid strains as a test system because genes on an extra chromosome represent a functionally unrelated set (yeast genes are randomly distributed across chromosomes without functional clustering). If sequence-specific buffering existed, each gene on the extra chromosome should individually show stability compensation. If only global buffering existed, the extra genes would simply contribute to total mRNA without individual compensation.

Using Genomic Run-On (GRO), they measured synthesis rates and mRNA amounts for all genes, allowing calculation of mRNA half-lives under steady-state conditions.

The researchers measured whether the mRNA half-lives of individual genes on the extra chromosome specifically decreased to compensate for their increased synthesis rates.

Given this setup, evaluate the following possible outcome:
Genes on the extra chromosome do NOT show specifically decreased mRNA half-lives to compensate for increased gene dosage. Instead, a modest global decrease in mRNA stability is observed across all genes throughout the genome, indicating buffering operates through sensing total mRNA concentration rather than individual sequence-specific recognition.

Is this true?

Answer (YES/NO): NO